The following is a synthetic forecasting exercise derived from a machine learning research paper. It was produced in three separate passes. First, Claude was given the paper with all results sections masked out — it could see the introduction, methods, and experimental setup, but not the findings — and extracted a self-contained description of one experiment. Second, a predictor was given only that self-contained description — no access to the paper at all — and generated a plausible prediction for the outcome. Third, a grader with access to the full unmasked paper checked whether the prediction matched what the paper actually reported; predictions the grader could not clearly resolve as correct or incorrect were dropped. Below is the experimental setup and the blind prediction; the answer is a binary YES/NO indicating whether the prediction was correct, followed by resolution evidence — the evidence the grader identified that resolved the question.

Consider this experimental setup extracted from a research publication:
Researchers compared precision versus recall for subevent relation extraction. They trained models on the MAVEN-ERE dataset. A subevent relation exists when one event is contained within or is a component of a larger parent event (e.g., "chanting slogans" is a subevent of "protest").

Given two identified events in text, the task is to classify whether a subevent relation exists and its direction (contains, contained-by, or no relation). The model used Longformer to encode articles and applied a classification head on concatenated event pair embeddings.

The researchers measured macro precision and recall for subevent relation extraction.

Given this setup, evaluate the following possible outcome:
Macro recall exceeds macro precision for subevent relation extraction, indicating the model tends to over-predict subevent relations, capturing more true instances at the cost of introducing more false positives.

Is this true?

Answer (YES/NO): NO